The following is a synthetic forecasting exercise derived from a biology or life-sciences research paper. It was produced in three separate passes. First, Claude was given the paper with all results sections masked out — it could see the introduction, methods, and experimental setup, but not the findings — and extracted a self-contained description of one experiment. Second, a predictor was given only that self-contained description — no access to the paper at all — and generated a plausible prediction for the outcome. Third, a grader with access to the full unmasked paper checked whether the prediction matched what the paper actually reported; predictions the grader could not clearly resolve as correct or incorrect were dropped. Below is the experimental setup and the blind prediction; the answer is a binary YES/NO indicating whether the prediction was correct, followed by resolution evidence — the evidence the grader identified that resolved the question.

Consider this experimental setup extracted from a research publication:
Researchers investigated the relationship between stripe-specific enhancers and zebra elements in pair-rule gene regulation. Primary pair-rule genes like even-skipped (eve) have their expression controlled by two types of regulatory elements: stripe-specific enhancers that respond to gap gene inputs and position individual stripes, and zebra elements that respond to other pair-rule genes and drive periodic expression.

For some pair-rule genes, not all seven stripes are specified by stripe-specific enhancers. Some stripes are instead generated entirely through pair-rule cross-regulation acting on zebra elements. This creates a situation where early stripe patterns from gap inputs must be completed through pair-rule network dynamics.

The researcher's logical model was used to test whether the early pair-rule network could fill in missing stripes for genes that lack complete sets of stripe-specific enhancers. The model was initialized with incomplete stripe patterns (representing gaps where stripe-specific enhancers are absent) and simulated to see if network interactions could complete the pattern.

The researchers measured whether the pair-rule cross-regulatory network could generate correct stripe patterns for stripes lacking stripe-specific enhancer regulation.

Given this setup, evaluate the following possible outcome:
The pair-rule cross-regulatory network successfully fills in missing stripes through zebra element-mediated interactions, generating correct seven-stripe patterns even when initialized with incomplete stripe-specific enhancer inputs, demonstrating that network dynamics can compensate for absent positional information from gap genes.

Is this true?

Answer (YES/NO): YES